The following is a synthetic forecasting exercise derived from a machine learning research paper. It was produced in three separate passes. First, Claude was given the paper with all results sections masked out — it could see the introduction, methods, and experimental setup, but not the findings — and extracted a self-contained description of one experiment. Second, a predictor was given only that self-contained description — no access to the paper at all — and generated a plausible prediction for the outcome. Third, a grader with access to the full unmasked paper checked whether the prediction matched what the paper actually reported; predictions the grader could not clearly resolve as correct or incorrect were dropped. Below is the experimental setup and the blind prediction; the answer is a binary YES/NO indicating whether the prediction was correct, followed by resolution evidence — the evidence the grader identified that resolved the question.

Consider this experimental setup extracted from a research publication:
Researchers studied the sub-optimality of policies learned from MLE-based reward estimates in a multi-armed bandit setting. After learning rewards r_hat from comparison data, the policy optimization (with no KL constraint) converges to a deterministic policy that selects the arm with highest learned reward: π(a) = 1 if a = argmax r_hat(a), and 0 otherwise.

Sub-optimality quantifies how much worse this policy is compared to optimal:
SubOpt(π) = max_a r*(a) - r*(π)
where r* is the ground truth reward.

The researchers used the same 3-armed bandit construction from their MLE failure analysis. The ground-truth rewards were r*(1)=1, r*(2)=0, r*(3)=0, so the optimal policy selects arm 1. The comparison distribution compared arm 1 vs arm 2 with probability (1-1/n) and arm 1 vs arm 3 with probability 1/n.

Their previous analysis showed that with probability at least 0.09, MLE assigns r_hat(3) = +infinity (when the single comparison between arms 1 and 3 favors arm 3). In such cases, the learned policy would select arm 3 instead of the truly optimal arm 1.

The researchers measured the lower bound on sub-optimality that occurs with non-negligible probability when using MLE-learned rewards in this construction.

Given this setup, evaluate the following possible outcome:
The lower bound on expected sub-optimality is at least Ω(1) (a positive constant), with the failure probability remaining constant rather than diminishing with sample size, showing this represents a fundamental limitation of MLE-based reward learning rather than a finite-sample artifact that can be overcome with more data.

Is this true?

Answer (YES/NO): NO